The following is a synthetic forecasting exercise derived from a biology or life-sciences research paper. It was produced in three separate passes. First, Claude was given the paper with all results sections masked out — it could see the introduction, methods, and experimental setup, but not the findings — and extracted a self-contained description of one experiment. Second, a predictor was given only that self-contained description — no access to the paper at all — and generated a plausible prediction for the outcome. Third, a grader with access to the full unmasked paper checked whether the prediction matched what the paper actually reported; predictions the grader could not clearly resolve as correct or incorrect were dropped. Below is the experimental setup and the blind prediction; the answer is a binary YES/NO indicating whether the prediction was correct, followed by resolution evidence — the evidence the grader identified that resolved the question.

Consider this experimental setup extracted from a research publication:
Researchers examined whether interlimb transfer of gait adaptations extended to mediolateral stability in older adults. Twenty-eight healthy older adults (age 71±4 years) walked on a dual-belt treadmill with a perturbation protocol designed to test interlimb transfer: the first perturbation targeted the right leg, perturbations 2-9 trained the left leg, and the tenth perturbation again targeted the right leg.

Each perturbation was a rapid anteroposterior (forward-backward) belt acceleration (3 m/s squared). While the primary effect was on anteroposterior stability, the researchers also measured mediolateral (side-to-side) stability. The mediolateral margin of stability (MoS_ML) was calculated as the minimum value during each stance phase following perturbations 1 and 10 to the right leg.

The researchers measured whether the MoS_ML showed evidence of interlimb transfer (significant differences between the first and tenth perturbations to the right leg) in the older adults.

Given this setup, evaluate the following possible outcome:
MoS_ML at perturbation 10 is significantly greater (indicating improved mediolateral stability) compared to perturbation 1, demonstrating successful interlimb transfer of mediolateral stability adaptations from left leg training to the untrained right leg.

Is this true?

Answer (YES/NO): NO